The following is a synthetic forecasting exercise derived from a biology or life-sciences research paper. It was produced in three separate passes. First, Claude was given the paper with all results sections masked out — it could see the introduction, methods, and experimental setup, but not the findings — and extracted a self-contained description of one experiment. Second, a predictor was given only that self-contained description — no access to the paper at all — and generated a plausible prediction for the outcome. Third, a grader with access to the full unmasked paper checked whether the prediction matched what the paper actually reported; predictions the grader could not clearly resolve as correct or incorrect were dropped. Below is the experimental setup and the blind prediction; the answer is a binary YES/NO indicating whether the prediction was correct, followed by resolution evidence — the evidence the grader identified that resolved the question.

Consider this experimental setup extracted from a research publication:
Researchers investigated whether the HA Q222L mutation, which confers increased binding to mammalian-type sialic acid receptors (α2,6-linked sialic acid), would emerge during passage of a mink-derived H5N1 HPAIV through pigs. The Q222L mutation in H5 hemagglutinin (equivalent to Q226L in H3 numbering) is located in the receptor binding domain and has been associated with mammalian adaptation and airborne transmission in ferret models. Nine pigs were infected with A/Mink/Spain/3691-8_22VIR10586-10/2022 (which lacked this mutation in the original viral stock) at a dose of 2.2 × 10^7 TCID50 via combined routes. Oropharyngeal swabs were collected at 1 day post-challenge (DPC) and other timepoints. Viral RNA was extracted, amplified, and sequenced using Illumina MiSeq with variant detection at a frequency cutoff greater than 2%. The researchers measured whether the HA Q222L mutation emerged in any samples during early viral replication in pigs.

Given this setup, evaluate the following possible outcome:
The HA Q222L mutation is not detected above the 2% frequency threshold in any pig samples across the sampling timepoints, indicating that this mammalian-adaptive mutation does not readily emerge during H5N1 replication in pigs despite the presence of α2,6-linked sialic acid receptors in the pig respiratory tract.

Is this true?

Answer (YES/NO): NO